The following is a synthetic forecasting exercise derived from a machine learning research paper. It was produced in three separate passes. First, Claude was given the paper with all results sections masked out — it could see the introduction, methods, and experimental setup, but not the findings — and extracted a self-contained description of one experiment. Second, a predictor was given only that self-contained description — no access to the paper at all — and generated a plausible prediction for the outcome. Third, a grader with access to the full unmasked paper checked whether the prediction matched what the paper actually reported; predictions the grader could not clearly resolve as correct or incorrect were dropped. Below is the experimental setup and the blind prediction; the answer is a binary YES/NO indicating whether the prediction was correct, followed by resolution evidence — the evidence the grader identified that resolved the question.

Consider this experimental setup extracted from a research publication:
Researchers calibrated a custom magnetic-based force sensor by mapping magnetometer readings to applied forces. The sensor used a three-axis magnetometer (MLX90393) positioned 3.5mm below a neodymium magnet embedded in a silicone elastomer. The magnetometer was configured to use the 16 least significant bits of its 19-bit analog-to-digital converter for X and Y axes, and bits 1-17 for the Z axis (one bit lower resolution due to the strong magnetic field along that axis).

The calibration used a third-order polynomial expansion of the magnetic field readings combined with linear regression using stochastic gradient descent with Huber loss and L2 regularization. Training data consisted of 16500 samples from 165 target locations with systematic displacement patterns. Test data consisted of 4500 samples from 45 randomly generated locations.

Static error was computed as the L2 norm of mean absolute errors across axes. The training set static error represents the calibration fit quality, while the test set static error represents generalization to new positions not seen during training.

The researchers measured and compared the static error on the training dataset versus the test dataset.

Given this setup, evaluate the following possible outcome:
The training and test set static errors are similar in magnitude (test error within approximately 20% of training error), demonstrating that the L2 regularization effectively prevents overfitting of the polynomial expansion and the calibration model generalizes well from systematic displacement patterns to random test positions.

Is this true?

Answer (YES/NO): NO